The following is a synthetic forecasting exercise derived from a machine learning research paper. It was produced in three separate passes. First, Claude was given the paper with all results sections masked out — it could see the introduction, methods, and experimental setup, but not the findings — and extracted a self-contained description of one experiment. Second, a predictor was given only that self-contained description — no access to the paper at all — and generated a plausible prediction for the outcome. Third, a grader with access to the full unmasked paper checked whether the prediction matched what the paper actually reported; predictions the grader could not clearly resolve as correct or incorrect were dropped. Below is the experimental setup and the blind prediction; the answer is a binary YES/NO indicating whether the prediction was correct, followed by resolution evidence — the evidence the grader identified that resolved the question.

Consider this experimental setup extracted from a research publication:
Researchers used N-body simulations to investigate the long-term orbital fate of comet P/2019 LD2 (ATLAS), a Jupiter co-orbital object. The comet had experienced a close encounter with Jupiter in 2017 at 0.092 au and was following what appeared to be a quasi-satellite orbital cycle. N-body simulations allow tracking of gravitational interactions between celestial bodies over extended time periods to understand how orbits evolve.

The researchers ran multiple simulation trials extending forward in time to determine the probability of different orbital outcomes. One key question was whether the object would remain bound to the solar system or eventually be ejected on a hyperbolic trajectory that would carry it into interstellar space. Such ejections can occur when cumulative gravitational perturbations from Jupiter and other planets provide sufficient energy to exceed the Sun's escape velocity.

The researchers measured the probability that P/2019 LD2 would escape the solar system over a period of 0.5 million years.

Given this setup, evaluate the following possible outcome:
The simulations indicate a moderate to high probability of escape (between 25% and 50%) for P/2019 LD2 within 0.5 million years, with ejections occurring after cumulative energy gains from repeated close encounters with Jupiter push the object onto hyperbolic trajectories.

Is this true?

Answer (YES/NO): NO